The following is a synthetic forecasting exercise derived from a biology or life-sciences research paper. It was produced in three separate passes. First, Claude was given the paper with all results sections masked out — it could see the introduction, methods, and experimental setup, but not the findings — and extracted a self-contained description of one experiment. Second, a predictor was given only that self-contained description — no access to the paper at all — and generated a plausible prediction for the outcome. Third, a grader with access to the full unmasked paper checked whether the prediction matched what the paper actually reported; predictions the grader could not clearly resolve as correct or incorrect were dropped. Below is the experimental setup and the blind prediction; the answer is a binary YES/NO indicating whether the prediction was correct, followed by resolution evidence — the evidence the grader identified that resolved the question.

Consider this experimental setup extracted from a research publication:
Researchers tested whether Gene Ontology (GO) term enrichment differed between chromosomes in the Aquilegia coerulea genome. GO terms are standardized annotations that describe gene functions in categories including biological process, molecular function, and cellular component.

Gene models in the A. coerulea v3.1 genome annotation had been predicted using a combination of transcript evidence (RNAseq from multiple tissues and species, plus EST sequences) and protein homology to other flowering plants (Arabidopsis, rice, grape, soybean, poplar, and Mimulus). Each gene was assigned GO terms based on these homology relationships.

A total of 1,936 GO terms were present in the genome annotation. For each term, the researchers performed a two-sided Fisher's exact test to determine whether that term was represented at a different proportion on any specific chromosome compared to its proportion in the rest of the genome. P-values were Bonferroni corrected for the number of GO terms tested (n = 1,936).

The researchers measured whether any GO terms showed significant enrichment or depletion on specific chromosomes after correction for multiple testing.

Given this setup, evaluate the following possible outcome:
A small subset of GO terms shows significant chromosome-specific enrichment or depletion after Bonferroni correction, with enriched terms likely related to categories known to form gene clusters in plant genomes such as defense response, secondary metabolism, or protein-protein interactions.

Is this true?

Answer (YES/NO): YES